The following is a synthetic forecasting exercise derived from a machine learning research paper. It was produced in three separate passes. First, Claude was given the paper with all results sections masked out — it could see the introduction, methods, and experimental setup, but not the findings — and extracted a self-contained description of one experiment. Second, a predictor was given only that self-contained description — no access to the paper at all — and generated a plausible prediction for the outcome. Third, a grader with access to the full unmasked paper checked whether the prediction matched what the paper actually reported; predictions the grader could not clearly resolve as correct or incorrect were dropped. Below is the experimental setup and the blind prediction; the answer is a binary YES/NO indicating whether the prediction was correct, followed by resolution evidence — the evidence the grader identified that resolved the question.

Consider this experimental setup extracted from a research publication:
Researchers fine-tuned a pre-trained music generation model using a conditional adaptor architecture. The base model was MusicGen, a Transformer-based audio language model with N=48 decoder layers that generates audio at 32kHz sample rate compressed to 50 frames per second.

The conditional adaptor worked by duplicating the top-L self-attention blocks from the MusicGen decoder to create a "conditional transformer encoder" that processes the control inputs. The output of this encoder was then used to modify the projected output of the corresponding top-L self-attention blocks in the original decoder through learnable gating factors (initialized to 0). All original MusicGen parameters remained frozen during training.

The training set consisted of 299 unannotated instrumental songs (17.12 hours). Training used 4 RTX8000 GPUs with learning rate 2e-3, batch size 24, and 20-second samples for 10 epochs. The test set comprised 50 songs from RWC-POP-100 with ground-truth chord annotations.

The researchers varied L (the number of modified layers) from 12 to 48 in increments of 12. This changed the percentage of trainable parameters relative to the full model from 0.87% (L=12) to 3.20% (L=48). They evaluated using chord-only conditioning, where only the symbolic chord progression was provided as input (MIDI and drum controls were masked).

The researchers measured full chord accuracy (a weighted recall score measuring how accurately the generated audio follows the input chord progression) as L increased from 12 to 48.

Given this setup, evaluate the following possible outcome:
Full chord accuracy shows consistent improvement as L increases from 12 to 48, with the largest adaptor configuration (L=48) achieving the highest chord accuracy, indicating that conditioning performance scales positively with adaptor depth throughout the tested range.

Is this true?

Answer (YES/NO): NO